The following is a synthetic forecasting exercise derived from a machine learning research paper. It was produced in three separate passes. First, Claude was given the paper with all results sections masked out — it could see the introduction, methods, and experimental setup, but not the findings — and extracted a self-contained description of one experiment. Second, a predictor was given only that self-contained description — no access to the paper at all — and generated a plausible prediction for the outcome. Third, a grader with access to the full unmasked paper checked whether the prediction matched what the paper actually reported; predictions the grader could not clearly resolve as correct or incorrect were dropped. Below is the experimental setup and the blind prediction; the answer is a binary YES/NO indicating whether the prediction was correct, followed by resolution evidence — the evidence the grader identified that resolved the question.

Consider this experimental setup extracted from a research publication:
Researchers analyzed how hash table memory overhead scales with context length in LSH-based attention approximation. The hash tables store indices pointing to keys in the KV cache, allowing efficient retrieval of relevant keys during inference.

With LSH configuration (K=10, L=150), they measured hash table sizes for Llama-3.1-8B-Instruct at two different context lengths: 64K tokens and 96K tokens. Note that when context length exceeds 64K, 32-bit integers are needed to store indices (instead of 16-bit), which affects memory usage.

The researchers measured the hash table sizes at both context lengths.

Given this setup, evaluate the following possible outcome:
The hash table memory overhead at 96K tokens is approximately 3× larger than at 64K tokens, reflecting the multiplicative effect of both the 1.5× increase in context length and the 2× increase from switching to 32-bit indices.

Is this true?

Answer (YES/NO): YES